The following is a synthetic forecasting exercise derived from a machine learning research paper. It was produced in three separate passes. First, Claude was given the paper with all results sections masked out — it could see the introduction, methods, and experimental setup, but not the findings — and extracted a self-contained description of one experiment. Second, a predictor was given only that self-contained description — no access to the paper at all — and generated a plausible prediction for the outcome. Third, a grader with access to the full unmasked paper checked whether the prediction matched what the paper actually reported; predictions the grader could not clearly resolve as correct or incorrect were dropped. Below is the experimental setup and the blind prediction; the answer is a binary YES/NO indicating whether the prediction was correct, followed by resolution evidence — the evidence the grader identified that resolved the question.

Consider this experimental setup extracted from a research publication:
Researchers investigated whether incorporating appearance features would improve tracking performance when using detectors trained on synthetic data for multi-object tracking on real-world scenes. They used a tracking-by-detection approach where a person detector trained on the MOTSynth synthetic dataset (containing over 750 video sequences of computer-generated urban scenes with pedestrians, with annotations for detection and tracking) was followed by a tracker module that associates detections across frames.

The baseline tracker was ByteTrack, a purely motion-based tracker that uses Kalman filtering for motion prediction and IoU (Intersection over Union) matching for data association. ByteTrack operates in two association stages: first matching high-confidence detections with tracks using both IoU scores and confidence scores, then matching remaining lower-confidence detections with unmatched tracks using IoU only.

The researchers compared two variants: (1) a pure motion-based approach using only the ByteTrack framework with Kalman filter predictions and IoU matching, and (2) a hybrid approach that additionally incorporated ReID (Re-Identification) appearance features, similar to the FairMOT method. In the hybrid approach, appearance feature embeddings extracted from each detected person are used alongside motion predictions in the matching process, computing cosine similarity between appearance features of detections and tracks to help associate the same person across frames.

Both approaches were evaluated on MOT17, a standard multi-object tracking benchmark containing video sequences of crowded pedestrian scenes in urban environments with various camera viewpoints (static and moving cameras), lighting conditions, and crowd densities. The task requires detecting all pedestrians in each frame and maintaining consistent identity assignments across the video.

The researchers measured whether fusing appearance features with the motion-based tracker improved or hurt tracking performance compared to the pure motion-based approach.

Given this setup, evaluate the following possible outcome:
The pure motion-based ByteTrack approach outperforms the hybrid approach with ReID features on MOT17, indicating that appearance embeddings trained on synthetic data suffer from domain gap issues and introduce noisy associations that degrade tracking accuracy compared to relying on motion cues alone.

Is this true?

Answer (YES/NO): YES